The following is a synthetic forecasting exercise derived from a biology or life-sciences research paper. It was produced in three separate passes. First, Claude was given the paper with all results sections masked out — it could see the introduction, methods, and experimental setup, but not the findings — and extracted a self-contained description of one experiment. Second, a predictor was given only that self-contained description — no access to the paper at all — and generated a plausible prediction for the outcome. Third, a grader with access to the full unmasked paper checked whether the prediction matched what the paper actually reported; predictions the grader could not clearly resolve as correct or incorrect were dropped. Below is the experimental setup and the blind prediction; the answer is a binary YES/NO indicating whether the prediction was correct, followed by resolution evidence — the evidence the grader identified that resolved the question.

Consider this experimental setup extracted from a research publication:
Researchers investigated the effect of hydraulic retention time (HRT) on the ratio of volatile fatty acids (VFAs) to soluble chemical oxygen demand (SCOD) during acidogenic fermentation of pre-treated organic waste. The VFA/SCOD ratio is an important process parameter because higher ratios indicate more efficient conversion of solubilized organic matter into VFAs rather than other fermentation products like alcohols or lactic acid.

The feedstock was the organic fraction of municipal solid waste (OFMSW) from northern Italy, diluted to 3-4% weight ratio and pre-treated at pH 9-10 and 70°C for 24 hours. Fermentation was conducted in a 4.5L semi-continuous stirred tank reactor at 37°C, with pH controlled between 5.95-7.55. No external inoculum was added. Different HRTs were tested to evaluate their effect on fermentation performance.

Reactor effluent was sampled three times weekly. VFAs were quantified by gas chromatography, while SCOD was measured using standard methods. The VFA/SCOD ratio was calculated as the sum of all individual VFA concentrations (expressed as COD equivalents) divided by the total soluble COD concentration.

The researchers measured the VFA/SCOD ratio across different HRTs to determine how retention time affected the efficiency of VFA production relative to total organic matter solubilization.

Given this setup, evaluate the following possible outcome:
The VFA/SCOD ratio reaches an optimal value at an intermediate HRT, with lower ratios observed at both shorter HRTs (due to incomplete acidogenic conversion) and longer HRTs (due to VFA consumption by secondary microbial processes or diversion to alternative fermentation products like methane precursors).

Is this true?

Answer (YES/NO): NO